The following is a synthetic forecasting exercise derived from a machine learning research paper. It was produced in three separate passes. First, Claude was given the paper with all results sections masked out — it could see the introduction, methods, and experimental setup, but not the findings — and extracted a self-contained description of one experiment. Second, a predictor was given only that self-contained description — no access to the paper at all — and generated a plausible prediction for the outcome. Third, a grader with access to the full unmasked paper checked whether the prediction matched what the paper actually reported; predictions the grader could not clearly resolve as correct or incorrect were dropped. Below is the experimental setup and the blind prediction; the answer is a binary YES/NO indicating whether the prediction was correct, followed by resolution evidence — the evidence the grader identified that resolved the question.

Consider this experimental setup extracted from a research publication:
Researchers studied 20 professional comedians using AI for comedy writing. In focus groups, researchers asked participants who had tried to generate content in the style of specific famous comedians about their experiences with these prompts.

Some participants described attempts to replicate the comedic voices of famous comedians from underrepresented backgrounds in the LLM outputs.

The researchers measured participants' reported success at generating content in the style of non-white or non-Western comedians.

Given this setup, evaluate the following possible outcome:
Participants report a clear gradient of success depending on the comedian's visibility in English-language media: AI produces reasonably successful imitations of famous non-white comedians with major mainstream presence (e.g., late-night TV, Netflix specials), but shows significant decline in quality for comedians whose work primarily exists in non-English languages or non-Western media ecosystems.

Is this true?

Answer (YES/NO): NO